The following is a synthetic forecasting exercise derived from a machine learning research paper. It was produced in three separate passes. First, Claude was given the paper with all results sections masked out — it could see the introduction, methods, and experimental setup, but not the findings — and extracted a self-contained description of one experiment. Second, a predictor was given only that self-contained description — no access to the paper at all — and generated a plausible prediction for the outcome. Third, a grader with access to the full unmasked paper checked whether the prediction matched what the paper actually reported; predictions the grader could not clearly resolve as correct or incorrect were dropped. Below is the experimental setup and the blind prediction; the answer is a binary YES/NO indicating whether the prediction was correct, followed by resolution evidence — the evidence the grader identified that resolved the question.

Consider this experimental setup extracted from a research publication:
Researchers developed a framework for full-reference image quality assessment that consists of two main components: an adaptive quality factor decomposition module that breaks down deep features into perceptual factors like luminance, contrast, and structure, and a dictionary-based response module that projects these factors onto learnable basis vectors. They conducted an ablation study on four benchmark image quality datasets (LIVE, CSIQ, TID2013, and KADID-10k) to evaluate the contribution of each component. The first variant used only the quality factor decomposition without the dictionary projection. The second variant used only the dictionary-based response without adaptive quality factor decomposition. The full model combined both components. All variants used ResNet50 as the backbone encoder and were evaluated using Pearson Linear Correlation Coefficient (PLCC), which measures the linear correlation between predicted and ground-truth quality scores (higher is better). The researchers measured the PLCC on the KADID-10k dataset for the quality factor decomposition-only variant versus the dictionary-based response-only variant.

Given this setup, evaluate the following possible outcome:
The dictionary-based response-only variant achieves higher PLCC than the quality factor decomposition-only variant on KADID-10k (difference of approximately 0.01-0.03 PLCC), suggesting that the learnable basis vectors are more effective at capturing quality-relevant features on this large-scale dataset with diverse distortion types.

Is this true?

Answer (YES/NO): NO